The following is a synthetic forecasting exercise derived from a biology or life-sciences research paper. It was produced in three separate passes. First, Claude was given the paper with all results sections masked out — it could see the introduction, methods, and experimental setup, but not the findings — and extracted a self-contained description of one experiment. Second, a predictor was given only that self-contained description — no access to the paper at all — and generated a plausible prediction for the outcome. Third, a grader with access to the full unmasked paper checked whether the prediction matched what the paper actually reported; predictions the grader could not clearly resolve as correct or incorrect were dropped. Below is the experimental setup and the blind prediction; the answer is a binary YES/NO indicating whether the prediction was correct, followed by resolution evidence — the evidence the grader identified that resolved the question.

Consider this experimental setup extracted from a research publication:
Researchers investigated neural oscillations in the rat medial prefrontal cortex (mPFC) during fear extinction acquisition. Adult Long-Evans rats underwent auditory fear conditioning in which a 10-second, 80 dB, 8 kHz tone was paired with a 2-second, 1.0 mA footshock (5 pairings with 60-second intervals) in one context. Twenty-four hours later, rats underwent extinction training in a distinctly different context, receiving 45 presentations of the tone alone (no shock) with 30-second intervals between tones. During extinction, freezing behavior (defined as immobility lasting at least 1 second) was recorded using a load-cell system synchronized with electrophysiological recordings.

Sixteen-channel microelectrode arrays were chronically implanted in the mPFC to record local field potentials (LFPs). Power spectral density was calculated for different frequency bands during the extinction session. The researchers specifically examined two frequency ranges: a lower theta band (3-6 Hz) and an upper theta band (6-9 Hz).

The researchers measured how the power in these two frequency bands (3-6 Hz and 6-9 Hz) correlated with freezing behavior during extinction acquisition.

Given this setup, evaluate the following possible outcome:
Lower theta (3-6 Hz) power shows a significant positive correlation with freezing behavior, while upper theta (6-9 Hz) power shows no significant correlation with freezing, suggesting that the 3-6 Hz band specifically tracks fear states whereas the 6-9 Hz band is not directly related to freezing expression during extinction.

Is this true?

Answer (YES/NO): NO